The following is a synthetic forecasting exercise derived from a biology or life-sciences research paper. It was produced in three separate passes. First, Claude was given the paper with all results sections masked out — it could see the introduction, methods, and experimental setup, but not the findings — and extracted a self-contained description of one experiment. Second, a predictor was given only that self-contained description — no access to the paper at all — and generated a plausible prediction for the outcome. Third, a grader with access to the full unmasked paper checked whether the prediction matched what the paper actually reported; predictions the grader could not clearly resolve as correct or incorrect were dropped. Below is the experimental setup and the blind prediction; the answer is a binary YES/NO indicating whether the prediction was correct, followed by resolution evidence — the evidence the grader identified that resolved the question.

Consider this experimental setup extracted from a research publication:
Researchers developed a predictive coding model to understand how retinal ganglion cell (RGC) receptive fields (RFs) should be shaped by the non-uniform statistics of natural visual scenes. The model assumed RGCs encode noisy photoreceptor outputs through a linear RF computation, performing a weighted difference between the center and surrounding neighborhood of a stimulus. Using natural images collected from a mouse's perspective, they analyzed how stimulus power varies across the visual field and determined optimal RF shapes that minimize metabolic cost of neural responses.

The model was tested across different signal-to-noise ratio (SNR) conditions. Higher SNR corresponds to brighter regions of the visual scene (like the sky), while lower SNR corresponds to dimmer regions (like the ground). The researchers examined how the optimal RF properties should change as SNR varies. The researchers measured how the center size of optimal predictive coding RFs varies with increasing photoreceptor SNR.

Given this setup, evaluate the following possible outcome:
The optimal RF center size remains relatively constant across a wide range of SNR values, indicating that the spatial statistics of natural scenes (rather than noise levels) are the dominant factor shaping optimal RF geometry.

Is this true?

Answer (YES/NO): NO